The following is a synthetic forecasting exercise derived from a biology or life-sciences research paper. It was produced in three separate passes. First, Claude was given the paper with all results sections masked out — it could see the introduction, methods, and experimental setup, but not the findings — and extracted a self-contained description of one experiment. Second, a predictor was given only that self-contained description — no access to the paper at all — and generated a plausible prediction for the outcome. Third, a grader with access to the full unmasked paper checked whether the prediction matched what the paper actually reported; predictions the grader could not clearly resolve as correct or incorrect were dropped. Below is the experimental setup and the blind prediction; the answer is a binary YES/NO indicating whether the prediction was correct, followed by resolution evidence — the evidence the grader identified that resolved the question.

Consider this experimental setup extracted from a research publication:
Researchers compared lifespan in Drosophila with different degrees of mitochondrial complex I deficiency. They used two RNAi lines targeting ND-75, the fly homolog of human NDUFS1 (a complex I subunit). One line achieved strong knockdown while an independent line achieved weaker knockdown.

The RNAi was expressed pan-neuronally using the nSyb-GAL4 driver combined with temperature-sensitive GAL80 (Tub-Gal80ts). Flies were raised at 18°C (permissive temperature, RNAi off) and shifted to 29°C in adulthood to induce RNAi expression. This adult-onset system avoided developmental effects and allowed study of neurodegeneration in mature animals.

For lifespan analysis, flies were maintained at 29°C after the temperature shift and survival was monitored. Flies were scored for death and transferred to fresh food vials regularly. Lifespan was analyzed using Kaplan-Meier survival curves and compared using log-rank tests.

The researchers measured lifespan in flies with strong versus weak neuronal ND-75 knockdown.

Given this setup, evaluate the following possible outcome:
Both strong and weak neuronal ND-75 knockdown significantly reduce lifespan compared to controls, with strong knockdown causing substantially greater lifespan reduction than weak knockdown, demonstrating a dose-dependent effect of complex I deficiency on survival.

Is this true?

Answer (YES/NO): NO